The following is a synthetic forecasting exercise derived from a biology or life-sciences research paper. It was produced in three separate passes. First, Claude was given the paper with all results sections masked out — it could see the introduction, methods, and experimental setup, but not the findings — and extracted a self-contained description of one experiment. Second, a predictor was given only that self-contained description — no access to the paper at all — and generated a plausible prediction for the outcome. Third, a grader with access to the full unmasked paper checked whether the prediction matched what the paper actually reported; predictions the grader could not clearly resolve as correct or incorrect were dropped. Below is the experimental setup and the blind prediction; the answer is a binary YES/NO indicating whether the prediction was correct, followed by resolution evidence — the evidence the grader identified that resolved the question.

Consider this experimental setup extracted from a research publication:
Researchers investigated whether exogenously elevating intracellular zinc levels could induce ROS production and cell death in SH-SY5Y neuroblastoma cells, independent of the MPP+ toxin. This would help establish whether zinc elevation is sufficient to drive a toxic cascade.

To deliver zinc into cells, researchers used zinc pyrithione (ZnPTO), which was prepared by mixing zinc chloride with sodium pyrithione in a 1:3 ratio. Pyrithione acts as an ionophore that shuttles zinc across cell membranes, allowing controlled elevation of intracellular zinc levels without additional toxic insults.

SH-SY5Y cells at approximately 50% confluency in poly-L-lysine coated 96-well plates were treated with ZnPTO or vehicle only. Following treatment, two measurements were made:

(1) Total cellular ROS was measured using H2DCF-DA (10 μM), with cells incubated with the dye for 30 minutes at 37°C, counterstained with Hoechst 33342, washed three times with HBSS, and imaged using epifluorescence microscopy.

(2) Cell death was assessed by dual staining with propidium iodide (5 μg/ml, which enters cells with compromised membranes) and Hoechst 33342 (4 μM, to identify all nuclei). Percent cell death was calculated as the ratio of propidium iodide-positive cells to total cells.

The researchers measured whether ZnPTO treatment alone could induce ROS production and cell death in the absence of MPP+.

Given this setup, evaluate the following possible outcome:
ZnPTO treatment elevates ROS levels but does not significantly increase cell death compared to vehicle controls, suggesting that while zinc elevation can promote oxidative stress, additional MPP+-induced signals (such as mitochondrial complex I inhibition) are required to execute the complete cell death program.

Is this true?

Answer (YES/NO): NO